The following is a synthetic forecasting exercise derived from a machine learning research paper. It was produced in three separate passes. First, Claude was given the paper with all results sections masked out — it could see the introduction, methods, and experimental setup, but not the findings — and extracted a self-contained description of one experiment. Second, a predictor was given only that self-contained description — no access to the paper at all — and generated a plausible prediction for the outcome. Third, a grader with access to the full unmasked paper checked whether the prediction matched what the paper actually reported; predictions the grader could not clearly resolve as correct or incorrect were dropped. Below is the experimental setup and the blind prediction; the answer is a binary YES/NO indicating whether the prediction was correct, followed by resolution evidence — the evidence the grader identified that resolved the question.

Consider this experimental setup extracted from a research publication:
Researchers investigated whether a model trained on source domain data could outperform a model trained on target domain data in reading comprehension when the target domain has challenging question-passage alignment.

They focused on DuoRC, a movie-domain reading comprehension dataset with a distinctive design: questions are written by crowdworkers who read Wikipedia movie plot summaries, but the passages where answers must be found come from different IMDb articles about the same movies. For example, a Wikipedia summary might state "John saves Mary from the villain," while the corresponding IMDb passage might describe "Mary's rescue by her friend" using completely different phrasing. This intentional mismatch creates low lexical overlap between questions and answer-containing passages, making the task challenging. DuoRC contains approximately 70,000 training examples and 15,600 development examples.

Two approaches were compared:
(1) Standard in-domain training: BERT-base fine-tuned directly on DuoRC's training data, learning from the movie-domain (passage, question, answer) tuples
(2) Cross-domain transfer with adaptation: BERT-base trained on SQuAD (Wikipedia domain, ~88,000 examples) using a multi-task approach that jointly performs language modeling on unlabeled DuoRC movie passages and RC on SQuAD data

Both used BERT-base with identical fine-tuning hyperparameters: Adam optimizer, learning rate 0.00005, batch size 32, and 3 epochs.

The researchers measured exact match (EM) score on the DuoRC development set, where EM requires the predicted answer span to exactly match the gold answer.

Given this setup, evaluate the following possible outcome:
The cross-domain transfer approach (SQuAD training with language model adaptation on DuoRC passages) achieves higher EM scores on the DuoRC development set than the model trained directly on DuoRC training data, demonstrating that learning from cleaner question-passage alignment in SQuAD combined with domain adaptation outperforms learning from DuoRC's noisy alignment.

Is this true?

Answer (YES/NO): YES